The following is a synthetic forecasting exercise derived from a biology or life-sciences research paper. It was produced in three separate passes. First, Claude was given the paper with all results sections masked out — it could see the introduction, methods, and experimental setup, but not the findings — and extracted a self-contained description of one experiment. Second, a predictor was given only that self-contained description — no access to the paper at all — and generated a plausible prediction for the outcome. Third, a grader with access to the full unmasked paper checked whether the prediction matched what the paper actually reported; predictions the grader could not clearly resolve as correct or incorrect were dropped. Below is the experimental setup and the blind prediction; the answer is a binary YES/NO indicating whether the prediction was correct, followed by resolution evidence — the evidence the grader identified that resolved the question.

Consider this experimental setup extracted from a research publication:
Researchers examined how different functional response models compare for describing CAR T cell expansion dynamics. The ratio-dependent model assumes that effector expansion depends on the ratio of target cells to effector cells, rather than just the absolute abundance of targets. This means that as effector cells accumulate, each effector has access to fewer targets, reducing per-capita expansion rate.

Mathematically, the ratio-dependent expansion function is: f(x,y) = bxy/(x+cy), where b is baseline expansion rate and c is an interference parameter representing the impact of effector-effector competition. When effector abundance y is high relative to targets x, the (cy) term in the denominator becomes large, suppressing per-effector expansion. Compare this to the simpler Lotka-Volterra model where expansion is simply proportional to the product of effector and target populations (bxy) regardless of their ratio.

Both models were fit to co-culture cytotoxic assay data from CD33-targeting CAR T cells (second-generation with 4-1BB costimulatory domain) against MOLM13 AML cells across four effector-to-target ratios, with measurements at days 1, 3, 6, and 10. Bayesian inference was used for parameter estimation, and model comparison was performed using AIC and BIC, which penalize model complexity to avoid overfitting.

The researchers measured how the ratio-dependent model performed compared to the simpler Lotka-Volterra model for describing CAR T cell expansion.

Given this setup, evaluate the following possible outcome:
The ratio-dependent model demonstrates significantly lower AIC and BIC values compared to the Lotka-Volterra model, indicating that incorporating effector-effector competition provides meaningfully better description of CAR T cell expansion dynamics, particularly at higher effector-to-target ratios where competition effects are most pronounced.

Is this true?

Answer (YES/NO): YES